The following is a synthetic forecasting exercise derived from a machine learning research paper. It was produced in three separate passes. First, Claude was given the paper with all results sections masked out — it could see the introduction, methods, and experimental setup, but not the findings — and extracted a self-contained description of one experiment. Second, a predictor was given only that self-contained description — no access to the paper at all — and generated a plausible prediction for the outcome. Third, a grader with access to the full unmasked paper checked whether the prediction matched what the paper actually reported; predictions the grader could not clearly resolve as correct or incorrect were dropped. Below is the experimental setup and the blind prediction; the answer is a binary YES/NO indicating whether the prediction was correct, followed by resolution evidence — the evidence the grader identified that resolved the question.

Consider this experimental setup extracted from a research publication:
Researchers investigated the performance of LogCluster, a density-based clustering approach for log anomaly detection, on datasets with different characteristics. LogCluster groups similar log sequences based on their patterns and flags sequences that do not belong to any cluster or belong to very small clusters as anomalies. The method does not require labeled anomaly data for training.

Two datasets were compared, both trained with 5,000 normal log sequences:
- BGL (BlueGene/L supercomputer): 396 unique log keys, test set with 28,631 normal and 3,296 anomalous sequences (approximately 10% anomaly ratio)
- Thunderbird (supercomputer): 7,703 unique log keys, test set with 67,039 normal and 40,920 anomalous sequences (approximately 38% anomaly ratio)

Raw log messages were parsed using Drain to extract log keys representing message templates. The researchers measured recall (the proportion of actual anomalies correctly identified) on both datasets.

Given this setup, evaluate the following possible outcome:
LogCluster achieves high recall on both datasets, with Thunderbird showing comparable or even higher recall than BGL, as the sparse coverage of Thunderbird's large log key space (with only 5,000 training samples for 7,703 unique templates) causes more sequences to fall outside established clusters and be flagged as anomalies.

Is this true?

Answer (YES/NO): NO